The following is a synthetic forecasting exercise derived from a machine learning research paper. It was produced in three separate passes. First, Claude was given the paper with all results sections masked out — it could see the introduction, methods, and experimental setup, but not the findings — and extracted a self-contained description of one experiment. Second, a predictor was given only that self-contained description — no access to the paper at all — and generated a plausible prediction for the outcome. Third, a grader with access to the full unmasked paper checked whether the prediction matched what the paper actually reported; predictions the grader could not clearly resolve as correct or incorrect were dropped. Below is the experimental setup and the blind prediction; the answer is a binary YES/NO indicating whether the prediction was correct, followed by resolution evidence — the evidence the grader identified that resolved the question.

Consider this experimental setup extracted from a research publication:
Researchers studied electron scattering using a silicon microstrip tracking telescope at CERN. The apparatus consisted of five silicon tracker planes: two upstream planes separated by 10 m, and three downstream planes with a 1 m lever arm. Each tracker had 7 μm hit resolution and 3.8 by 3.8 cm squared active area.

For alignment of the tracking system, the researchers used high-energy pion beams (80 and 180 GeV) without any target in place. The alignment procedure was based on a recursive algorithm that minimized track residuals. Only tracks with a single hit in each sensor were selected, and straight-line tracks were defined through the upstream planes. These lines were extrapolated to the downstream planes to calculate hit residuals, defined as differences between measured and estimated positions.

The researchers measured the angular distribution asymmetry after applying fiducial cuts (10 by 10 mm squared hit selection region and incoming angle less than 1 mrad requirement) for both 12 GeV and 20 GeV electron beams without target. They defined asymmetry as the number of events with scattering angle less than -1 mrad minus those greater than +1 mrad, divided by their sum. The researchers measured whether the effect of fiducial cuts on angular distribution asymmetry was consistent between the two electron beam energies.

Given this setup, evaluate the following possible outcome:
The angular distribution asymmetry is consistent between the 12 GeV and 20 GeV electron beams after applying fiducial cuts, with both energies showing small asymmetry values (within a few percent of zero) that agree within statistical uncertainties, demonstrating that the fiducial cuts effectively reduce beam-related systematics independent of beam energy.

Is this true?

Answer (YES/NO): YES